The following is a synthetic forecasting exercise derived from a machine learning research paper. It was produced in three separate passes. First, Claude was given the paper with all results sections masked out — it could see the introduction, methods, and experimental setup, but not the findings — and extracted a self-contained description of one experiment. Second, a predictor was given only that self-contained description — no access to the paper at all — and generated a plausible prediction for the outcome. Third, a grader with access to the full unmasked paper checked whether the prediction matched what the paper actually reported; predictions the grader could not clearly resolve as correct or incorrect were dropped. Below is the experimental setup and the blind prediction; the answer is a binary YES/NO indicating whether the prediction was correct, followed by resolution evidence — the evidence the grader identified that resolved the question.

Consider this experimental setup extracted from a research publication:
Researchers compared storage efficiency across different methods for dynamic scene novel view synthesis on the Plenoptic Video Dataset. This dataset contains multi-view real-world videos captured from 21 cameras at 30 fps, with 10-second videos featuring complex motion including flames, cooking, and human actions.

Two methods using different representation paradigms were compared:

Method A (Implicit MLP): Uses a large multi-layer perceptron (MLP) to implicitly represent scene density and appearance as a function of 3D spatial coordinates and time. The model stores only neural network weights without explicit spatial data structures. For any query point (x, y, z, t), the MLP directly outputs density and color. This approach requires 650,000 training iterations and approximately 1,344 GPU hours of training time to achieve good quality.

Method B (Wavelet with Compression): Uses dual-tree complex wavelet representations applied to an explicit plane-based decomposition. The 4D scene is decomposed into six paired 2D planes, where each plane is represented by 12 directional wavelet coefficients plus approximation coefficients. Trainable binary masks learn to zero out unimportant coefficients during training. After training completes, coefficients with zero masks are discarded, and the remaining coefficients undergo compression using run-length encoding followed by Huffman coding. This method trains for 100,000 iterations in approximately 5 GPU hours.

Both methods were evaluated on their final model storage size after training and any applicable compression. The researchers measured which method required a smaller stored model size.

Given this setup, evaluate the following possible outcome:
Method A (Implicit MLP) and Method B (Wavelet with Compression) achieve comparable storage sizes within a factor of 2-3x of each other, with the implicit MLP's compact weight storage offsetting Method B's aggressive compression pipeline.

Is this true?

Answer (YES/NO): NO